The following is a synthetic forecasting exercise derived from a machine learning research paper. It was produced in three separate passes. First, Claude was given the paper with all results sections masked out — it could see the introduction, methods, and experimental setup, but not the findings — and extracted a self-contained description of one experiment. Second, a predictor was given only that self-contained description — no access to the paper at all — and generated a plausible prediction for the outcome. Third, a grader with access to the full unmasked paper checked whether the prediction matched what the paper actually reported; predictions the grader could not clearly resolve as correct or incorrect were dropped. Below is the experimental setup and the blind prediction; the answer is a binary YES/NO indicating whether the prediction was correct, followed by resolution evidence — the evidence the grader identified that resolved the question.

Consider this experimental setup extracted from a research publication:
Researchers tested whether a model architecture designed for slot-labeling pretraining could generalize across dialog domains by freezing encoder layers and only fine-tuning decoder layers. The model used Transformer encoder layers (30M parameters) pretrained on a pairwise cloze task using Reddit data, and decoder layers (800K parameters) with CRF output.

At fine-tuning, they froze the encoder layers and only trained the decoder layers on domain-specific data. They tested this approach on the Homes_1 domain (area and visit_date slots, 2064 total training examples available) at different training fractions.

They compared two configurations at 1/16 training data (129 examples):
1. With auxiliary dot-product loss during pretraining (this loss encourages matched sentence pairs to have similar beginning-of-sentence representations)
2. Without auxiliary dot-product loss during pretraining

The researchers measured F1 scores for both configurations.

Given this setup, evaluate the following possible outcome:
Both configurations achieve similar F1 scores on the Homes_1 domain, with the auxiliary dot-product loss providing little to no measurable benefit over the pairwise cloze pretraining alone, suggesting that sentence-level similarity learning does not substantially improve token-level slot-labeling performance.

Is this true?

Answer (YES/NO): NO